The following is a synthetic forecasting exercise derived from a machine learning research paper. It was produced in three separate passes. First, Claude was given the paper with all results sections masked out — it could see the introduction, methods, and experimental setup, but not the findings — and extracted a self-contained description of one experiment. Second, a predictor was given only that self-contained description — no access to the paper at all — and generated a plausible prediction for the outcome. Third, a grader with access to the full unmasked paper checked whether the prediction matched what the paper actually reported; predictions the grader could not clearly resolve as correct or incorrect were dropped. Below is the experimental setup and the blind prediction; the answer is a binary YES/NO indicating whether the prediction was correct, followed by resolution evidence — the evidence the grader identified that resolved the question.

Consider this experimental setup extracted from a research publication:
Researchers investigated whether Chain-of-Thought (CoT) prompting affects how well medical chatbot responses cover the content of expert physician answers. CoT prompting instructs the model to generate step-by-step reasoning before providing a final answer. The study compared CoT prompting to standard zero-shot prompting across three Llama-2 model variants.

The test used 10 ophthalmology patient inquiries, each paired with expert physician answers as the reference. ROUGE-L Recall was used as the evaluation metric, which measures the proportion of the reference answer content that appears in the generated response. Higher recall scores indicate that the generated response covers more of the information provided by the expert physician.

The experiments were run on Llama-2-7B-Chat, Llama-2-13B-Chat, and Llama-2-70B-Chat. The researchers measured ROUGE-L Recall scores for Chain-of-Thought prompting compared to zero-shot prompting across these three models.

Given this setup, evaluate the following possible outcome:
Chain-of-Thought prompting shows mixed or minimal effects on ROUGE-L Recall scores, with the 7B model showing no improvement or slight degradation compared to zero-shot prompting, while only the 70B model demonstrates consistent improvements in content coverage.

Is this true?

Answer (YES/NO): NO